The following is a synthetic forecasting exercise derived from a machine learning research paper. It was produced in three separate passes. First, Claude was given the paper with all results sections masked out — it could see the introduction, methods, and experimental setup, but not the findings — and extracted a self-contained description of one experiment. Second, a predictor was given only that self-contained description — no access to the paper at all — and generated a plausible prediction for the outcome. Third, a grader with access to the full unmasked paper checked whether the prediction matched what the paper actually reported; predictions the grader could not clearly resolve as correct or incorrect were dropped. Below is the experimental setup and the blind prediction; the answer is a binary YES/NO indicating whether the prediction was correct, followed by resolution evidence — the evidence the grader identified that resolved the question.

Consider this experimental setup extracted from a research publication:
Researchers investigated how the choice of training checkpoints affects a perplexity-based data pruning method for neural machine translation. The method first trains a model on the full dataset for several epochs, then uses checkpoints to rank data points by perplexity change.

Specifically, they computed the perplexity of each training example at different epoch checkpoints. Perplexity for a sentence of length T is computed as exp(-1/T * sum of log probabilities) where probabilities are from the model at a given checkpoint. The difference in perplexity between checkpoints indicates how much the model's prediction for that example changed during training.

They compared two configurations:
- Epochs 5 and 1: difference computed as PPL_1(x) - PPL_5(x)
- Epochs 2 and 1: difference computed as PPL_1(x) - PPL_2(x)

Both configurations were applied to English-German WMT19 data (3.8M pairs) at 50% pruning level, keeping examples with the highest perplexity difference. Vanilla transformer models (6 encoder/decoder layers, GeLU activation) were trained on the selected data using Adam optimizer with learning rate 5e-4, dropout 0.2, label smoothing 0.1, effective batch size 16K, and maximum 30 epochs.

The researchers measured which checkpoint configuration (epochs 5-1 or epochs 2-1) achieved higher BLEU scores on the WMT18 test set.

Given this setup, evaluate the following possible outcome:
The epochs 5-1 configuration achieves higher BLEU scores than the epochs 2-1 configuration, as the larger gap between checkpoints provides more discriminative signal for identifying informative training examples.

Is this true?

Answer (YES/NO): YES